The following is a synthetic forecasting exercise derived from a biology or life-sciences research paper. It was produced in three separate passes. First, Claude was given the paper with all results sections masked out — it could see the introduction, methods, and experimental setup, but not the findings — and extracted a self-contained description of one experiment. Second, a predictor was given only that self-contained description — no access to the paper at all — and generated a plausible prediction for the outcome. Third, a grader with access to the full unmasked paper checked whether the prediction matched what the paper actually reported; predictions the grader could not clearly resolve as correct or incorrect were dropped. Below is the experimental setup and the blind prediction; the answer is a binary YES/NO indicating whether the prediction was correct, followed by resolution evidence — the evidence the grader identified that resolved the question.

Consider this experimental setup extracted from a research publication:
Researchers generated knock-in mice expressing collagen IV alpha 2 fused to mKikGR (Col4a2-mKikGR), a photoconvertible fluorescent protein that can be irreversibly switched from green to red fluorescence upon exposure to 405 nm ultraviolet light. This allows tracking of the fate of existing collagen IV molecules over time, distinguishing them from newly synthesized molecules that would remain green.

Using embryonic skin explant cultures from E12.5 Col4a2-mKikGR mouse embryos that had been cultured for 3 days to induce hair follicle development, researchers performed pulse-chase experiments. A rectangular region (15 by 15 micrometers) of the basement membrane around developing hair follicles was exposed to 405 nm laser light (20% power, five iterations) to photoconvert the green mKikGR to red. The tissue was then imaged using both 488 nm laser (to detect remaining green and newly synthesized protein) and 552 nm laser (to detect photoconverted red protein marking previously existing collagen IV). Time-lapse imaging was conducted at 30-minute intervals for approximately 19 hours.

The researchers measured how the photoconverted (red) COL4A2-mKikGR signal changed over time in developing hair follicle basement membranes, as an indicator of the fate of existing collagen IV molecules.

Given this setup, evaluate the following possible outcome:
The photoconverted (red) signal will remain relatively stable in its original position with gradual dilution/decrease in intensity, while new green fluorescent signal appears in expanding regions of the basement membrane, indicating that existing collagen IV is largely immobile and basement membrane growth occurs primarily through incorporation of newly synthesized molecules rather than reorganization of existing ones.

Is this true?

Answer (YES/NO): YES